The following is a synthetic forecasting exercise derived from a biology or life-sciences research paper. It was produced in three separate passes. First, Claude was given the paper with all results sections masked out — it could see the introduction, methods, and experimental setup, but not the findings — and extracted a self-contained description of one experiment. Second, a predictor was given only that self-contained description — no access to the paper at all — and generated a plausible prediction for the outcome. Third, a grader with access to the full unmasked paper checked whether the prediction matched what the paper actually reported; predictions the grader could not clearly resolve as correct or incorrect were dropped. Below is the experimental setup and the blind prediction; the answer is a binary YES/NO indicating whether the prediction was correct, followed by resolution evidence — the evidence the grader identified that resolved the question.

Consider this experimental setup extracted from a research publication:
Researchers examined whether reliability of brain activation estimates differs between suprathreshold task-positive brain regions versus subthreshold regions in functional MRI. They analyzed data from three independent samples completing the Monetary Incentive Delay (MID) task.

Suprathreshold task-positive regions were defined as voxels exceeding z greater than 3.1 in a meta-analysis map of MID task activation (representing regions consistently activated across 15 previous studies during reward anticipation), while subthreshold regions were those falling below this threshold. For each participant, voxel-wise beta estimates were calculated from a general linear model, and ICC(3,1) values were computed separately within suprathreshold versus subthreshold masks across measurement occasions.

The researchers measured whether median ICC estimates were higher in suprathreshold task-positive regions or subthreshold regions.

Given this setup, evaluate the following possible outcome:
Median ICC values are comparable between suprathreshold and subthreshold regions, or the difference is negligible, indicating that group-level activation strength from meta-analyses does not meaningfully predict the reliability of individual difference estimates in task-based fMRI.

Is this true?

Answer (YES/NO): NO